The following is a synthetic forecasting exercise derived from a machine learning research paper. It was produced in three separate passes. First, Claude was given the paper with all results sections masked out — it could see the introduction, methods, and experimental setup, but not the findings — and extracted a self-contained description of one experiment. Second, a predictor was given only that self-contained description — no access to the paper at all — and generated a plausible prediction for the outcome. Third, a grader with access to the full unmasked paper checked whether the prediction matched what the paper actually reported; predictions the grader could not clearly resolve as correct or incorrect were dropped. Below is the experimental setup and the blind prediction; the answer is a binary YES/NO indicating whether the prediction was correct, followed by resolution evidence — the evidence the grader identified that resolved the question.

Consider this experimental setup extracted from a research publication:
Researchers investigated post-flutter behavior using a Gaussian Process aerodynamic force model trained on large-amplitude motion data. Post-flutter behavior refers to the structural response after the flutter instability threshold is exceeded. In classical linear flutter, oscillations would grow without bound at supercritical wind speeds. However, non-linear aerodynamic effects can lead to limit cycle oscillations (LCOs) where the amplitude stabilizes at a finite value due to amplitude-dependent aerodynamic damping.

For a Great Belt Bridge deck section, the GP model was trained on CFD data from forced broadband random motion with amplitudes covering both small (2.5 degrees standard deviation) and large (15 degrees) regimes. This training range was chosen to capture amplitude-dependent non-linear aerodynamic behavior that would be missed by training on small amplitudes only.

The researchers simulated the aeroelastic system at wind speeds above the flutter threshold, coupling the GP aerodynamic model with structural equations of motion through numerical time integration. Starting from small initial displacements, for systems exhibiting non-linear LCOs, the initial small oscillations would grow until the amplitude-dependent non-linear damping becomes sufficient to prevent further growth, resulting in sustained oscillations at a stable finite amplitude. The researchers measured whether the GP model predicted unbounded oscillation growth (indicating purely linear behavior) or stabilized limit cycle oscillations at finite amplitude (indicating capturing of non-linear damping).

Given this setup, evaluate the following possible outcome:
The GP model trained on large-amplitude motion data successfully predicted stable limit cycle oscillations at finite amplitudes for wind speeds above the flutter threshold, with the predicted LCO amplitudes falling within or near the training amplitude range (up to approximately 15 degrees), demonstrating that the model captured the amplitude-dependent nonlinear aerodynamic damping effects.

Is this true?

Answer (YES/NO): NO